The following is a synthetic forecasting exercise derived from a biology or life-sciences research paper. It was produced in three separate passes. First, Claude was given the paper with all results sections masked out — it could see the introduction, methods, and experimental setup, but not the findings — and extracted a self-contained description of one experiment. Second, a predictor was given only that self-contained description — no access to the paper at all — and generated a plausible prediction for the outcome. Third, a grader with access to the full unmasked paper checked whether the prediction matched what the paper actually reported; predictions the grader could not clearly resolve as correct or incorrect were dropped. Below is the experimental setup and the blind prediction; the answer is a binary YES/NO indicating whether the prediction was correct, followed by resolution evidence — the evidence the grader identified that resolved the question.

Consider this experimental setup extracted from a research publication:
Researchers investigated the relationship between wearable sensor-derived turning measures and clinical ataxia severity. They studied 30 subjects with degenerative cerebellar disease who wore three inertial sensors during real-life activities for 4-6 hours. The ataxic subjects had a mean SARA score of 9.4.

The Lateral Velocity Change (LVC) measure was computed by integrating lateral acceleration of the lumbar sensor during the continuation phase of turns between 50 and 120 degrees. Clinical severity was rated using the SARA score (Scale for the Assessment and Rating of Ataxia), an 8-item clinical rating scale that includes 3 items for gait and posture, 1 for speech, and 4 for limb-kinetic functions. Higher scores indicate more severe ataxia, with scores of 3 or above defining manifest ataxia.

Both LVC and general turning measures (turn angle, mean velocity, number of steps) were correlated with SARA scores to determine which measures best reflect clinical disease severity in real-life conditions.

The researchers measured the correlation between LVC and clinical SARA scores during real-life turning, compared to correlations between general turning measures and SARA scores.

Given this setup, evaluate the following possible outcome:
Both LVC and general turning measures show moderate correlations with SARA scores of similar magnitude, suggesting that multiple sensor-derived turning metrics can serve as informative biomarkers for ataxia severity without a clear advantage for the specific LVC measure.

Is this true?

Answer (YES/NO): NO